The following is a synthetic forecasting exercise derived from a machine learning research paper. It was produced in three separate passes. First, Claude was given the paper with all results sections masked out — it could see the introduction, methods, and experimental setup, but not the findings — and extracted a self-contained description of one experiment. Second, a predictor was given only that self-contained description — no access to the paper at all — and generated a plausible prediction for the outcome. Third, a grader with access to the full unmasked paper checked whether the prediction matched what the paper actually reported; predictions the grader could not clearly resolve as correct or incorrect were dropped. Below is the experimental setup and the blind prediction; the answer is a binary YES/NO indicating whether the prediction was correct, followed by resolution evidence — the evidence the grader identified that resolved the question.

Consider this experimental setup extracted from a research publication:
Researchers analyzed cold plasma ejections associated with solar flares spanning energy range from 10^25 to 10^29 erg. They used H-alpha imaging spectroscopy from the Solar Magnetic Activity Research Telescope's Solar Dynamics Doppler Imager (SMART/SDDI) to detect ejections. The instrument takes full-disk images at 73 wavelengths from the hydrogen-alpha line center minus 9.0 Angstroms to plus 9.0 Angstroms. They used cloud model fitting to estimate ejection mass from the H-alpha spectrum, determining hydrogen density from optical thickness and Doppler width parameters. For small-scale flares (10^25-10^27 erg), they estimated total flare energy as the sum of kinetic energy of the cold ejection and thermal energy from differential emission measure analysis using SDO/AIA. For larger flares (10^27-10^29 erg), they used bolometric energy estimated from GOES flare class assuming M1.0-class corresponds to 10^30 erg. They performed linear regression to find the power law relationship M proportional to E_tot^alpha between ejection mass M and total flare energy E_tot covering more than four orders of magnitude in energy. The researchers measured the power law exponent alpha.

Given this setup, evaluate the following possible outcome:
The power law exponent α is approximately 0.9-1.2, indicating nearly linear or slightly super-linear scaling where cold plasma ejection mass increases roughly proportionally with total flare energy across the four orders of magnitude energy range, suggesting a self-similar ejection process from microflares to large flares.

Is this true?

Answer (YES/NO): NO